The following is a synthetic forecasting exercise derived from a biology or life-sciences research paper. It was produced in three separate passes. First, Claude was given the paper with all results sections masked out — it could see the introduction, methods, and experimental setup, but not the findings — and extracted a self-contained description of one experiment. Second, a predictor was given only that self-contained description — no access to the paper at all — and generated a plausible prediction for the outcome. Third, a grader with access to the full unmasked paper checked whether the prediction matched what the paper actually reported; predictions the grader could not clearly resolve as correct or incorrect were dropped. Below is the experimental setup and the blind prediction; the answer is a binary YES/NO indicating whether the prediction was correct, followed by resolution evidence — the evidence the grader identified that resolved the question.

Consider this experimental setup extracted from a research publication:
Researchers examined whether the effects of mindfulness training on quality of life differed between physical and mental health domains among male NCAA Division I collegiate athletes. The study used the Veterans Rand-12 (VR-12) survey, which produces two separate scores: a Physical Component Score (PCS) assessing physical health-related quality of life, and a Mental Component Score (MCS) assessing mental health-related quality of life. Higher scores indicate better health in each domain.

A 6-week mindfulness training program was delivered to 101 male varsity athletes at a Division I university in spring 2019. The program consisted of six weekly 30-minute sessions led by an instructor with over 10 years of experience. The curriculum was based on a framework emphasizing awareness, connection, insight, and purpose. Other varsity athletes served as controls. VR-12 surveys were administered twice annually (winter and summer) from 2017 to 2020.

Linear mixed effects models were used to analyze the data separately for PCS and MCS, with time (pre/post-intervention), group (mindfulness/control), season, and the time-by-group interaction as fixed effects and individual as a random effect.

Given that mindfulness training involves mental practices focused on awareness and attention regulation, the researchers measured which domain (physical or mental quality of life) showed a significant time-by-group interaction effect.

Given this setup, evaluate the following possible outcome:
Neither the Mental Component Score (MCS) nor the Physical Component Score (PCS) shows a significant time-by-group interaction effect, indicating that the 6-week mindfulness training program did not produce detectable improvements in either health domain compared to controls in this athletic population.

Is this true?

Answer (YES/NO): NO